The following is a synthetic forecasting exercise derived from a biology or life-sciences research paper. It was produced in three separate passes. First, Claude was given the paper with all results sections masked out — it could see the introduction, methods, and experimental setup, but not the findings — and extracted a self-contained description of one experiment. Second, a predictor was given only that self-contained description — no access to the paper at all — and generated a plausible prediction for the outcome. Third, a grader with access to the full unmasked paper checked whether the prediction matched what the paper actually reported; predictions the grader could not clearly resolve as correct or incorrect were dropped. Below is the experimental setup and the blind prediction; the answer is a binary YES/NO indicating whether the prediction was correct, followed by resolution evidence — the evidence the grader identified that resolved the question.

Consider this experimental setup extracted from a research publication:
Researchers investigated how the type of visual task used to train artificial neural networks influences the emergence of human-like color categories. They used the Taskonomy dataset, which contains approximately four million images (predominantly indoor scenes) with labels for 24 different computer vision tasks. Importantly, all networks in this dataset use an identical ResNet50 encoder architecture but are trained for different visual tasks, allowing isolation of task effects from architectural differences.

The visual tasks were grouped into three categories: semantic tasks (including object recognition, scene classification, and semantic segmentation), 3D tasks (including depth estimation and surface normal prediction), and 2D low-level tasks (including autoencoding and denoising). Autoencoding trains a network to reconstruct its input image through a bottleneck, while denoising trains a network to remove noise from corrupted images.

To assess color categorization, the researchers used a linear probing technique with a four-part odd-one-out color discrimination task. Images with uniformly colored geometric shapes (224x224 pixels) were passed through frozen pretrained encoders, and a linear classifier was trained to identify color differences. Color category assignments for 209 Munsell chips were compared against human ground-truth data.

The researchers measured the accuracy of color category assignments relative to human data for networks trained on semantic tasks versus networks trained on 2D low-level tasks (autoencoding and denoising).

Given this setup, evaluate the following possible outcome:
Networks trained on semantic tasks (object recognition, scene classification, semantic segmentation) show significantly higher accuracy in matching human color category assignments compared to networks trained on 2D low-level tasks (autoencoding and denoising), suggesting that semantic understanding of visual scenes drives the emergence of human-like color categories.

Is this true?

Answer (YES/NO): YES